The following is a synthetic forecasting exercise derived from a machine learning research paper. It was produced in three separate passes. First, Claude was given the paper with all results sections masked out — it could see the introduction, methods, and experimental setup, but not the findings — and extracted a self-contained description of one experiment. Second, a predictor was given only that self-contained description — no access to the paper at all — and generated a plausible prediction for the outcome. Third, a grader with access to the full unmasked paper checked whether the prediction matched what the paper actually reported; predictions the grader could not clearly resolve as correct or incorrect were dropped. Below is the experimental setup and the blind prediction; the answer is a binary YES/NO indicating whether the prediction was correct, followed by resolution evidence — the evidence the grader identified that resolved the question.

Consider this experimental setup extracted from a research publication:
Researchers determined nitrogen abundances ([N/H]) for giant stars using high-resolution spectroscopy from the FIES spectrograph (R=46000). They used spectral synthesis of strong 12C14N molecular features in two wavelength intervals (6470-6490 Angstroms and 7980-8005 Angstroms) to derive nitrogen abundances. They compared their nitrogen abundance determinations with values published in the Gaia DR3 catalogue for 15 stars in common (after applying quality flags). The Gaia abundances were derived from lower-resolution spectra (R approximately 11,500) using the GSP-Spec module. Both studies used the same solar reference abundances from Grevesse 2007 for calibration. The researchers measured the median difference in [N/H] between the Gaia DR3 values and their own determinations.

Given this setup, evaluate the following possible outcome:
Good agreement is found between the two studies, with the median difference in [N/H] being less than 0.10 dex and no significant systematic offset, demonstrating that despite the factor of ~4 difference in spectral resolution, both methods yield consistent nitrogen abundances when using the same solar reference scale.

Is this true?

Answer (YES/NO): NO